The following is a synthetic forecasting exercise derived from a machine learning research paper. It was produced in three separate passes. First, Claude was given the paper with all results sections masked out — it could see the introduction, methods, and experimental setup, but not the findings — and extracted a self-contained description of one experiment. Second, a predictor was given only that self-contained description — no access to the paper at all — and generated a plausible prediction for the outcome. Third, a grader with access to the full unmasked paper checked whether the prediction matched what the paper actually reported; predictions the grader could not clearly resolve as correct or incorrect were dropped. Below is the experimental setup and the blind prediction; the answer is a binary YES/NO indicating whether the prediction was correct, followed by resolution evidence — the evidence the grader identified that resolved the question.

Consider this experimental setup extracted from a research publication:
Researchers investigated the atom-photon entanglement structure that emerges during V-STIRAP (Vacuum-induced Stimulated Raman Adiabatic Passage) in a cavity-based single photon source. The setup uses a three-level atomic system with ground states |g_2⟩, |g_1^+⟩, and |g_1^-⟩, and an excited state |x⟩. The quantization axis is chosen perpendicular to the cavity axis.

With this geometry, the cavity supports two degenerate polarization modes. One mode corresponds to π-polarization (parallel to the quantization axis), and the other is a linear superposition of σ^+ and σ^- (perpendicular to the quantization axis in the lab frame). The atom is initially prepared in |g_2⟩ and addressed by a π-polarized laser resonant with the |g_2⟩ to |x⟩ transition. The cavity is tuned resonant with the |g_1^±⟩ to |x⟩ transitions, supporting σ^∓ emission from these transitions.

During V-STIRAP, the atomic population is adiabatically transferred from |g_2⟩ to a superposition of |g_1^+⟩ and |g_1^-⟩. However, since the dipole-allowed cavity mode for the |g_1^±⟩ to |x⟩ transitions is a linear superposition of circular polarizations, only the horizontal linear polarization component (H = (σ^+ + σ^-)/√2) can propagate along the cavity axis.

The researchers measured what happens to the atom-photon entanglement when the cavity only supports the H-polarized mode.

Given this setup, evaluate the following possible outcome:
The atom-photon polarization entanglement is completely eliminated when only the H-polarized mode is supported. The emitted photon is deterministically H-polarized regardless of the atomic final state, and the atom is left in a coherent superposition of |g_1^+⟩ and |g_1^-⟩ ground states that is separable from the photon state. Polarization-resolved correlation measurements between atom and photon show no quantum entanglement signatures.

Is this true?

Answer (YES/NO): YES